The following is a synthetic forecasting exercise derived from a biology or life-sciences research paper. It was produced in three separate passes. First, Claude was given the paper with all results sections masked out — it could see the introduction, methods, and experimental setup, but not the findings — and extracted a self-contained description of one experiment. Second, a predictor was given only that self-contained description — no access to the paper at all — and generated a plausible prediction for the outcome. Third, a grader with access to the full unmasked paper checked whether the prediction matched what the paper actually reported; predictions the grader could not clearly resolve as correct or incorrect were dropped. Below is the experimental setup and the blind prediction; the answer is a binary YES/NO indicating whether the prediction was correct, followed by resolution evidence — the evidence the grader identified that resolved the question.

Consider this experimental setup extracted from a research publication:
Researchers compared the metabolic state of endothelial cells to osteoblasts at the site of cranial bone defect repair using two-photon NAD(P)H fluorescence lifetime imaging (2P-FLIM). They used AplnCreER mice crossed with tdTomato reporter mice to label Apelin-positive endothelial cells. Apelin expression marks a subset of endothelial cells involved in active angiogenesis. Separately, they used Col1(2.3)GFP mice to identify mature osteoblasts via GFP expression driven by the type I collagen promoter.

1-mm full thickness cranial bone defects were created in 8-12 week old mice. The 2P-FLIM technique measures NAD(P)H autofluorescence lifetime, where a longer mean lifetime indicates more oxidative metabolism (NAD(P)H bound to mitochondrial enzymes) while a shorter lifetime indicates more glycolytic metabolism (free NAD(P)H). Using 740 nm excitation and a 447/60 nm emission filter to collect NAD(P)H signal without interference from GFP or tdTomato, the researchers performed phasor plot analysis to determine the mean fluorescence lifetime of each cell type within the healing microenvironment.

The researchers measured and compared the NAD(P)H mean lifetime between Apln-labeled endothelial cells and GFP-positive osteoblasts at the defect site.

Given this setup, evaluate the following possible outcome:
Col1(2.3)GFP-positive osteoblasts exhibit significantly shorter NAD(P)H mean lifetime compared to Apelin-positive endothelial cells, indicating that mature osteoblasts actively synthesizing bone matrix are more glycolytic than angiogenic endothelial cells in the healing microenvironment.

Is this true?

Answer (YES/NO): NO